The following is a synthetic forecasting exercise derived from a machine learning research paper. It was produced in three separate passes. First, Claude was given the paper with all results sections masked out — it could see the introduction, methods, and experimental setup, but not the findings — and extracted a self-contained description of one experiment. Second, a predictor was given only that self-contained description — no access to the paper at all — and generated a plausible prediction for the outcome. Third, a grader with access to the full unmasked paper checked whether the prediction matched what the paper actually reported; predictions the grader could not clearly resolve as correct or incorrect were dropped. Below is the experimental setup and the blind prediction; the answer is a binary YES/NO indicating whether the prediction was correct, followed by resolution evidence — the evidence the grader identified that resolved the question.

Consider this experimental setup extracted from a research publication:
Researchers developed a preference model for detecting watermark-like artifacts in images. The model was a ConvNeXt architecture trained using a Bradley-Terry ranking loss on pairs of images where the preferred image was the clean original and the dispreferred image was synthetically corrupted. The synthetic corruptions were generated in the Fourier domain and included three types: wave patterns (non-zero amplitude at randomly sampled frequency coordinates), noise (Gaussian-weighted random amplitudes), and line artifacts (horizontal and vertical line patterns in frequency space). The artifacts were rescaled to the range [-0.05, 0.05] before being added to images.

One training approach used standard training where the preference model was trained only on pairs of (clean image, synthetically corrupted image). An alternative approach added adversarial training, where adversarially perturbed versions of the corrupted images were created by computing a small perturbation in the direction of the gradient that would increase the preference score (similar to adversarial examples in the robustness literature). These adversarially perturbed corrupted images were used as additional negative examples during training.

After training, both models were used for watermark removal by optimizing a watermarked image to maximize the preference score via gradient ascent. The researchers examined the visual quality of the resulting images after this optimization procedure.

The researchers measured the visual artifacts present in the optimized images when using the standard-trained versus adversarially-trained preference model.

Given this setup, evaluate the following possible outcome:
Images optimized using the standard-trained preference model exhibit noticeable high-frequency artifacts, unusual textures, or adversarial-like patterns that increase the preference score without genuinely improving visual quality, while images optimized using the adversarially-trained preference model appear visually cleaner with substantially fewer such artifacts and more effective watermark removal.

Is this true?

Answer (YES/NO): YES